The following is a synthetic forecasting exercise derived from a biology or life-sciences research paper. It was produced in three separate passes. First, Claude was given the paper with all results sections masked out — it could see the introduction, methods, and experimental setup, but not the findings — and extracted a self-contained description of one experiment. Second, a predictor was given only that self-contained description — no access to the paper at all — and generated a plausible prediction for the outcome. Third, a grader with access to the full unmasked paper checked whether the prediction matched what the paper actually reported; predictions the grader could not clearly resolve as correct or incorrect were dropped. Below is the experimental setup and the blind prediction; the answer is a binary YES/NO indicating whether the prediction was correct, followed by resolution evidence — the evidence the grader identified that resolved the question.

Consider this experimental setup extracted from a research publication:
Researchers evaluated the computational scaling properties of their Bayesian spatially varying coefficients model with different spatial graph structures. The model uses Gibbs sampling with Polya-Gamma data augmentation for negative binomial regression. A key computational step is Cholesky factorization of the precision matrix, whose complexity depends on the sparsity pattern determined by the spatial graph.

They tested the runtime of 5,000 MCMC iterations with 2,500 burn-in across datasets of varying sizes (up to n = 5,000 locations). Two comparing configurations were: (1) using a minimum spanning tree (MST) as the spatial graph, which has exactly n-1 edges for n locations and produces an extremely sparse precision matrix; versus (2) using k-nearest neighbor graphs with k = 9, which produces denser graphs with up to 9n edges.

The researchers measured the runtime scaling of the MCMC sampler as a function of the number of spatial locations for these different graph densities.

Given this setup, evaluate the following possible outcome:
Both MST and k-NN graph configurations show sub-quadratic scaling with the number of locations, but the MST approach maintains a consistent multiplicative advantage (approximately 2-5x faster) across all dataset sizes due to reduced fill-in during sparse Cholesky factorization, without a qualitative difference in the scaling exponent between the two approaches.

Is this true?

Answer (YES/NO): NO